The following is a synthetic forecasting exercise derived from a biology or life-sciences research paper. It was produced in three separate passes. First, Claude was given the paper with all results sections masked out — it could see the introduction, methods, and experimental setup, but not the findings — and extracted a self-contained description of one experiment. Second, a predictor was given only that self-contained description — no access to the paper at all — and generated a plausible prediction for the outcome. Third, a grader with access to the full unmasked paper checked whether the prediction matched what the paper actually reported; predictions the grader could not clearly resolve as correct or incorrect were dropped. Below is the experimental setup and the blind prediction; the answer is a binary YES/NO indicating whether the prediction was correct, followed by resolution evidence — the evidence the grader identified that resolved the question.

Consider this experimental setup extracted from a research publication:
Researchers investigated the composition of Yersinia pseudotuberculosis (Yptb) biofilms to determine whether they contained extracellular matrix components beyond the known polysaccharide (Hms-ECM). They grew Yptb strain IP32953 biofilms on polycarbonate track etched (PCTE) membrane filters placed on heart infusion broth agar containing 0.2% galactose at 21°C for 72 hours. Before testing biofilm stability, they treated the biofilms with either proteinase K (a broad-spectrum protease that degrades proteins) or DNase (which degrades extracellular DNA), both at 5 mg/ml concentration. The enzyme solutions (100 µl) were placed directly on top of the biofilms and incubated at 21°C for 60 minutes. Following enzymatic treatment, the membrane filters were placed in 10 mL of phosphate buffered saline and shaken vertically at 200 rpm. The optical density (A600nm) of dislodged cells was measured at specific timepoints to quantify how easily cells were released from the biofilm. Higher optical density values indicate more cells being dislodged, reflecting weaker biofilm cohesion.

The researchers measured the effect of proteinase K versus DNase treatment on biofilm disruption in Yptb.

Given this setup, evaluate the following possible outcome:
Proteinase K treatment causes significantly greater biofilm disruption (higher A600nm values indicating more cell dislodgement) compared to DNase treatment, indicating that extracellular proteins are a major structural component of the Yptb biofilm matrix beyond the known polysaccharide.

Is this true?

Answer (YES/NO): YES